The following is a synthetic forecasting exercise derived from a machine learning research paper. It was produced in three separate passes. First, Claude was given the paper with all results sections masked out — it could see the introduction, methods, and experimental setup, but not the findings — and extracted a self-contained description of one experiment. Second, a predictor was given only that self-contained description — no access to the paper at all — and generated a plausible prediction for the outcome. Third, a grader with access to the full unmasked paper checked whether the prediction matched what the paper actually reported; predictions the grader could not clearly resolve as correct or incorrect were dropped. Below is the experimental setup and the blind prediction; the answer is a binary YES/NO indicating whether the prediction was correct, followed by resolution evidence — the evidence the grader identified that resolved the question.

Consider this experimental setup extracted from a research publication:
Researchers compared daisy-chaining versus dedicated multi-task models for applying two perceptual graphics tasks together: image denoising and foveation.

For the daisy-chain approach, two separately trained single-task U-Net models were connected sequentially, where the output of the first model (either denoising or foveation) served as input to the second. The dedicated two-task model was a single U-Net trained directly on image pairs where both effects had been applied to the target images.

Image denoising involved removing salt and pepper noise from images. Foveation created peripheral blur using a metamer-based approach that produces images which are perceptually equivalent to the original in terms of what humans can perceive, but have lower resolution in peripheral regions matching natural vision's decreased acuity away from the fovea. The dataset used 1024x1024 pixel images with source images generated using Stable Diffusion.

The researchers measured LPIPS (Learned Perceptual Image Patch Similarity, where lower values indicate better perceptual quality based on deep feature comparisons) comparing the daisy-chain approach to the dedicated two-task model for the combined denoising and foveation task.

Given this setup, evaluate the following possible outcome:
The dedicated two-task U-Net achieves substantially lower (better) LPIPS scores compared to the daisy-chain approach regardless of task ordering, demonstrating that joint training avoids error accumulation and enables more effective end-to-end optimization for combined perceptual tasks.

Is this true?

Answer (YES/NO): NO